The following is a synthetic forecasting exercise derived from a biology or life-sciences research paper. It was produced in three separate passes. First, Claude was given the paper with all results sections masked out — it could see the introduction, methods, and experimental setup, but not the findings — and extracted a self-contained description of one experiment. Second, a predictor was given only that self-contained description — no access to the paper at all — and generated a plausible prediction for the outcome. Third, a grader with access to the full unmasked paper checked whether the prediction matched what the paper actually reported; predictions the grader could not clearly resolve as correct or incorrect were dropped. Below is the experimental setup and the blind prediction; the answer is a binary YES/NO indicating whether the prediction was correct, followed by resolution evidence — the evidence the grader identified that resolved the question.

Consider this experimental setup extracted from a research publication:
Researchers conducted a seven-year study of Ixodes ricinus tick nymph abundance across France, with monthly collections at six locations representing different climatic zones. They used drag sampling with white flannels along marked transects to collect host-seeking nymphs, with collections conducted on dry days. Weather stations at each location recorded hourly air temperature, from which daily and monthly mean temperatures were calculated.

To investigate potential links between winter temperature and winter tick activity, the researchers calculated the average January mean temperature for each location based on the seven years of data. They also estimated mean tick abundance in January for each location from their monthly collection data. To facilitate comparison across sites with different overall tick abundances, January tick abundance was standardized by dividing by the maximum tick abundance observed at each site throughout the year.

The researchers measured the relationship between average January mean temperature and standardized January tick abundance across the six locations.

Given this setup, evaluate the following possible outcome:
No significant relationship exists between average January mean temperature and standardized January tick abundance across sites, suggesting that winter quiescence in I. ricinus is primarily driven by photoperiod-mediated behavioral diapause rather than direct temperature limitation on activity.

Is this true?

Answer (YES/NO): NO